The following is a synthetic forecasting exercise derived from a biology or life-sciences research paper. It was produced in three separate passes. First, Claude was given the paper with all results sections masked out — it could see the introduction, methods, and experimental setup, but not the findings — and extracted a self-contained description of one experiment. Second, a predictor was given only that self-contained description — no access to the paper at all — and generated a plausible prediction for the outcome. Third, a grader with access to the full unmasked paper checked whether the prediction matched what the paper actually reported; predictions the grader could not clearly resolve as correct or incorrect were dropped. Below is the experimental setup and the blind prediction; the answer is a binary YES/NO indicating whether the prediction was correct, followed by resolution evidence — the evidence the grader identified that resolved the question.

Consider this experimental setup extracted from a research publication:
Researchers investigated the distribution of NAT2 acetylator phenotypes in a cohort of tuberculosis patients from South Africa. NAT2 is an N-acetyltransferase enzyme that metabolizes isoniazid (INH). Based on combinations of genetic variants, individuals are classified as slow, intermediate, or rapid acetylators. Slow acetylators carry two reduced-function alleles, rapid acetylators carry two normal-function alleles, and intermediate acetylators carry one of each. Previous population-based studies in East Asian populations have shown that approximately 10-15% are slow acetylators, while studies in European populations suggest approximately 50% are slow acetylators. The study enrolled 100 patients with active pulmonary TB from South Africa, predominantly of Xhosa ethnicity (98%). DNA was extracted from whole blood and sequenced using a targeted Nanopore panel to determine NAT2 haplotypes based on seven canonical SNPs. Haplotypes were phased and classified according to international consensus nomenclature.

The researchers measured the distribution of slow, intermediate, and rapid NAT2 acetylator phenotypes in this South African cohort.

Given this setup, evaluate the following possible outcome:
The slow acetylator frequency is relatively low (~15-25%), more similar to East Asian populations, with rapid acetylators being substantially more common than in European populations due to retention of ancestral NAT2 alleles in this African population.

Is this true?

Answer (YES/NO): NO